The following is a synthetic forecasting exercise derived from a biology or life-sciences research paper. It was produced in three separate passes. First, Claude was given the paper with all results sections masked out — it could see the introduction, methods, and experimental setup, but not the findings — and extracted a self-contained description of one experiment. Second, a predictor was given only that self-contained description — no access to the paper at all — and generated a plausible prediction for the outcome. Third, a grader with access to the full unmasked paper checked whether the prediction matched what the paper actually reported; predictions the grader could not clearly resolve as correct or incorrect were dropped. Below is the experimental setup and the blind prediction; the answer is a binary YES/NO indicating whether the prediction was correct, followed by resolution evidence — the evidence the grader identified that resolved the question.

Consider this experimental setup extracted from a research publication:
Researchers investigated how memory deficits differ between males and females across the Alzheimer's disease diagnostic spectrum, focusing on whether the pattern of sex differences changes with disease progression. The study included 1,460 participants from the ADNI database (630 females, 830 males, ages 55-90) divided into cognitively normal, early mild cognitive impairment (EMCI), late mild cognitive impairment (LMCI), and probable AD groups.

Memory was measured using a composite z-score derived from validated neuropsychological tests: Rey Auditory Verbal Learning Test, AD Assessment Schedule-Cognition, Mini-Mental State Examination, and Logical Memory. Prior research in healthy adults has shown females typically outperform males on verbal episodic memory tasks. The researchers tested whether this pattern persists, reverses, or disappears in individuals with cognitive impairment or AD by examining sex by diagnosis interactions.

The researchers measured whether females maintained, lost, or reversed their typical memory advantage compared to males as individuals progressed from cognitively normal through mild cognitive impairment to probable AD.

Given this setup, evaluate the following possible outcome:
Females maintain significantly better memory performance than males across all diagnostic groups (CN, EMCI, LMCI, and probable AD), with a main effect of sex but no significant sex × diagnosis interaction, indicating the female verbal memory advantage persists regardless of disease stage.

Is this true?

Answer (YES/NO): NO